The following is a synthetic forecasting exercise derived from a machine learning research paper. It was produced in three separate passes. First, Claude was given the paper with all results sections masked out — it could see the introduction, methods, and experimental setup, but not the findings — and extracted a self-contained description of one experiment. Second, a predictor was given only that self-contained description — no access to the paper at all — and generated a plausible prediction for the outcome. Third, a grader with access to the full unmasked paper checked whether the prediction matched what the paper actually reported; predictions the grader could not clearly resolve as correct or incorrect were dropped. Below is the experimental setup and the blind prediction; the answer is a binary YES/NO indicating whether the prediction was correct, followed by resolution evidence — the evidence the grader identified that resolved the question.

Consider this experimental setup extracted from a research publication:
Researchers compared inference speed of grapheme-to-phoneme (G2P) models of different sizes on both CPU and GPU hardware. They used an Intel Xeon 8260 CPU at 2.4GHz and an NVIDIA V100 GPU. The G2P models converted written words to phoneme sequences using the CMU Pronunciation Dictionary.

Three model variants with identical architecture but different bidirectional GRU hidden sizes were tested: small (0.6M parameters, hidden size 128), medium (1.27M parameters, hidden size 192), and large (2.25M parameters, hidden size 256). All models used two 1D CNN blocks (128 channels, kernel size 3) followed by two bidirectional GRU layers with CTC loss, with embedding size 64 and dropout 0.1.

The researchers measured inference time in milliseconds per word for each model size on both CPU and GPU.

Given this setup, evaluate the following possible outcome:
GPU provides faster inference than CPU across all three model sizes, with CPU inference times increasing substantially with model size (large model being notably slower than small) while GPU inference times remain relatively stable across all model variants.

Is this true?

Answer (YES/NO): YES